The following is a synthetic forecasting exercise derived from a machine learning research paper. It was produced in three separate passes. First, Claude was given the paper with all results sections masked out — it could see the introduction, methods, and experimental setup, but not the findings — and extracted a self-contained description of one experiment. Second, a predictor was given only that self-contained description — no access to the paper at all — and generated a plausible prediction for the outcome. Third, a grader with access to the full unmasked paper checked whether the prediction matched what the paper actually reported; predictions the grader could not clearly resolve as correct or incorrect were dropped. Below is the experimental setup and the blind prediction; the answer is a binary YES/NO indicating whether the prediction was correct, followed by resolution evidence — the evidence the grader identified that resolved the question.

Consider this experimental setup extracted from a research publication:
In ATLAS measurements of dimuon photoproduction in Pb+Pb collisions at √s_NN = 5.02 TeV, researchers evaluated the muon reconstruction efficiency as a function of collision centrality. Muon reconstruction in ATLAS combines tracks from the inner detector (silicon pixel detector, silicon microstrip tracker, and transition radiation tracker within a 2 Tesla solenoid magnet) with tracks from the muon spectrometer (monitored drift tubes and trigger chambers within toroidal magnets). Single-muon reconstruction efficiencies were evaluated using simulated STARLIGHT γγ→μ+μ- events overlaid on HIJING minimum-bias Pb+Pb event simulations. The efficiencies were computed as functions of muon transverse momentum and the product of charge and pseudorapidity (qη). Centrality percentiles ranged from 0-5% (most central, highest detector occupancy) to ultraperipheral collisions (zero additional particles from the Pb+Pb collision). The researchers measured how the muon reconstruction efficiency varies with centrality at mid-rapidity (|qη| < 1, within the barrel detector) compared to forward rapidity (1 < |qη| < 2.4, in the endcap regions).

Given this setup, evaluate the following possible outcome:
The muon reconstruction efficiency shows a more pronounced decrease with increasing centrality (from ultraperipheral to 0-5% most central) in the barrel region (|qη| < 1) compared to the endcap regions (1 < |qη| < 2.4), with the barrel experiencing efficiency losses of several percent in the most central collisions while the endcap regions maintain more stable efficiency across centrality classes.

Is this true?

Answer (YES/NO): NO